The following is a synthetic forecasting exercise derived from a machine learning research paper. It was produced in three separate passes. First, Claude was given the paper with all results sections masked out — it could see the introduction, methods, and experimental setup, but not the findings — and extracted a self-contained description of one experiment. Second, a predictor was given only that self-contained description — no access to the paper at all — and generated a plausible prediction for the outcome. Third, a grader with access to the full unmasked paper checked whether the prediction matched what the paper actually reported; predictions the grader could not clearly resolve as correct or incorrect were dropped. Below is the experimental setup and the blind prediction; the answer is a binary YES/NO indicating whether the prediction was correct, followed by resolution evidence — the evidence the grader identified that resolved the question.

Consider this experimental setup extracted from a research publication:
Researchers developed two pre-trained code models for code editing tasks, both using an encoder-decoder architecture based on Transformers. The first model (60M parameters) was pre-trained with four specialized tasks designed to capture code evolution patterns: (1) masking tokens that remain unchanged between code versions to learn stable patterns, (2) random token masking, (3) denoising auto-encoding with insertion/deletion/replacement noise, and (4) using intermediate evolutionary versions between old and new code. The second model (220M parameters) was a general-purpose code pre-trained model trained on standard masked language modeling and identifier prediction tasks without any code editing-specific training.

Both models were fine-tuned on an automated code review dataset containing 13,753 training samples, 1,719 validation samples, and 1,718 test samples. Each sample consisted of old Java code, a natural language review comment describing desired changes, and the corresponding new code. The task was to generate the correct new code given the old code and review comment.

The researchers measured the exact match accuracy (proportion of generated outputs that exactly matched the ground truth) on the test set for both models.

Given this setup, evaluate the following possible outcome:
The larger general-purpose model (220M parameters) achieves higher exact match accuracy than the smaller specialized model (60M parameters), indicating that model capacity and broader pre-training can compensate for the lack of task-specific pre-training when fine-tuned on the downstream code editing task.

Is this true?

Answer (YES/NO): NO